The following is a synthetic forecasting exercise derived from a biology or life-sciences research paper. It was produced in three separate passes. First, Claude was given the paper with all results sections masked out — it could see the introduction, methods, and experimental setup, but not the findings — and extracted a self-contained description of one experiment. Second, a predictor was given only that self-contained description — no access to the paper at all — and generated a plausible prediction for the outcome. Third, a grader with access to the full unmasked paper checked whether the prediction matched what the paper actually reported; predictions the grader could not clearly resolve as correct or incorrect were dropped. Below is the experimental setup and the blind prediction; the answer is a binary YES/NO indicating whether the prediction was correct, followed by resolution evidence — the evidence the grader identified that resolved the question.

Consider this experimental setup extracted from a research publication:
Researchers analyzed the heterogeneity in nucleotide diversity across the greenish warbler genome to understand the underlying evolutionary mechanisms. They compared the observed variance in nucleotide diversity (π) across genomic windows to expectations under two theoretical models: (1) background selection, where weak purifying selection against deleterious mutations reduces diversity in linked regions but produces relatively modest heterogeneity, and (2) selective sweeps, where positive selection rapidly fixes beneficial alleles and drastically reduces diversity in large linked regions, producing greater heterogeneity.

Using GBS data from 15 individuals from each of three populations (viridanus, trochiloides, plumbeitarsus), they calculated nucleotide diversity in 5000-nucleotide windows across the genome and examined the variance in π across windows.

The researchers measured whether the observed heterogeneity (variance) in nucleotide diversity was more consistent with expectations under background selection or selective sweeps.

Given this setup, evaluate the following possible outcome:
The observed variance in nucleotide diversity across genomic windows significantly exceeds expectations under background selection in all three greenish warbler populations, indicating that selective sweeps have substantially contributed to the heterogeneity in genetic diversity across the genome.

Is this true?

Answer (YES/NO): YES